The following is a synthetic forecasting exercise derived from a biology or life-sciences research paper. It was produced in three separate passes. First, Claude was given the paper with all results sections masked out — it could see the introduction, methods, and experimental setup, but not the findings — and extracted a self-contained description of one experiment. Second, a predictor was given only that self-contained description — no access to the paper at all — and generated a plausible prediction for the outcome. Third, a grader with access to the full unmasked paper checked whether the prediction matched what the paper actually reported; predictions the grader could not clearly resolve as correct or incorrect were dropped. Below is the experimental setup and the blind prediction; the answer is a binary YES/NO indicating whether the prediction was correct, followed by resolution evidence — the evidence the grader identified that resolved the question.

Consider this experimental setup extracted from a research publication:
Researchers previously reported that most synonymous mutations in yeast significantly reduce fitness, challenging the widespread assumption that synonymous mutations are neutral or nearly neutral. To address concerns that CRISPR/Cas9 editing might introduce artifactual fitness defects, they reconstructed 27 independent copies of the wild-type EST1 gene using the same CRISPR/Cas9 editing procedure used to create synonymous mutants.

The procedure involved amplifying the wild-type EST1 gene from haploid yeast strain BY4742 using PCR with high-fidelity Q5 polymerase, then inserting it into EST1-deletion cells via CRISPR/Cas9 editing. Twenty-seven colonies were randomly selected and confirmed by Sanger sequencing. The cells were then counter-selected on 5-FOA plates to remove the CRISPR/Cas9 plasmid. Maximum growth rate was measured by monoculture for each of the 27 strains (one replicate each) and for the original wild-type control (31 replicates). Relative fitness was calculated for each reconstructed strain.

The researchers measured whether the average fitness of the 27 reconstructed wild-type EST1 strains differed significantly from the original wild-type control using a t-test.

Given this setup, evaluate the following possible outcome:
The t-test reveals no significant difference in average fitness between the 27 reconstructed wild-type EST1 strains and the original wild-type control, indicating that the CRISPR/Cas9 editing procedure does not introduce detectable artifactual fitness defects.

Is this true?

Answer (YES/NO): YES